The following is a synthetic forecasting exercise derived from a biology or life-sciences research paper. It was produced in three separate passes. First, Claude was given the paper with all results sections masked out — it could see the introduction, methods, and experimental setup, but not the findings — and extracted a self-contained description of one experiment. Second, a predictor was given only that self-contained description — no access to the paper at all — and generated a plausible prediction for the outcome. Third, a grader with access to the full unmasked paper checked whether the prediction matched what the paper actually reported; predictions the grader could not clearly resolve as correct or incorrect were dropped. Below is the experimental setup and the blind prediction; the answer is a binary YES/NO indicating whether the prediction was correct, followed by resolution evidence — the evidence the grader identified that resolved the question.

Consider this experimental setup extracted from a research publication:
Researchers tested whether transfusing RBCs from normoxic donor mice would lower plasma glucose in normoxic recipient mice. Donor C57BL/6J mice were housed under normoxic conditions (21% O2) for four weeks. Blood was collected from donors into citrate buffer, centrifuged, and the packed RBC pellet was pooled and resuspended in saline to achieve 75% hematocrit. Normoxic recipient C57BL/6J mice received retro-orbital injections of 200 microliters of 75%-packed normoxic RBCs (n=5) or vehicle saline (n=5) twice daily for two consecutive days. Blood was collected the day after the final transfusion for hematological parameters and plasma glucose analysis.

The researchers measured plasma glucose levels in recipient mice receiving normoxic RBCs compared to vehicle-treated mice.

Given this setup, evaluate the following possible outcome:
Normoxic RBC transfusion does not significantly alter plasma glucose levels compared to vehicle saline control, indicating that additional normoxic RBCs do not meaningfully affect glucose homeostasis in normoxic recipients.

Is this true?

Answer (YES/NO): NO